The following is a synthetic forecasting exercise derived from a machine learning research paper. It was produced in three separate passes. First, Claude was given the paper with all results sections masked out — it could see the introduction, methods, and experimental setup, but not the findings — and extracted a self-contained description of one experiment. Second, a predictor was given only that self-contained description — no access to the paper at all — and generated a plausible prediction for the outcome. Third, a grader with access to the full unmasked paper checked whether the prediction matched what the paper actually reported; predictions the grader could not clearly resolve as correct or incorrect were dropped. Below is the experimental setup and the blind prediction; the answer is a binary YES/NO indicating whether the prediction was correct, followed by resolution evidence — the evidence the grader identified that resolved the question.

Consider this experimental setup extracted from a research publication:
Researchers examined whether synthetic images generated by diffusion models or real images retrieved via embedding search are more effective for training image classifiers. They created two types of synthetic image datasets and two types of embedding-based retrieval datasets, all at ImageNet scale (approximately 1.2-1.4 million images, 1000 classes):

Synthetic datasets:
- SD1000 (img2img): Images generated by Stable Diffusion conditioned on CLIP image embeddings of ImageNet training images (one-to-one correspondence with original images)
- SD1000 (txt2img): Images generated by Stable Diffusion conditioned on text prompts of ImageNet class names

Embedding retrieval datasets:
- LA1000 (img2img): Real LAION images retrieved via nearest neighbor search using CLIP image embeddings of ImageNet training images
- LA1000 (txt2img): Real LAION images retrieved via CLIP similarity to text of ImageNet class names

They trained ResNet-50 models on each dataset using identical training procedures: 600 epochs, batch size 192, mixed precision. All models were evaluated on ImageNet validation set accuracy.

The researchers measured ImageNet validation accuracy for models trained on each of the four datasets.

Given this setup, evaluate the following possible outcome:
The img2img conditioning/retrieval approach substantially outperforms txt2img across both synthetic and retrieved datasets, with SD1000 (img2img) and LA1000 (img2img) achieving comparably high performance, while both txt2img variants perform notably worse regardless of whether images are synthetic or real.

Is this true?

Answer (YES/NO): NO